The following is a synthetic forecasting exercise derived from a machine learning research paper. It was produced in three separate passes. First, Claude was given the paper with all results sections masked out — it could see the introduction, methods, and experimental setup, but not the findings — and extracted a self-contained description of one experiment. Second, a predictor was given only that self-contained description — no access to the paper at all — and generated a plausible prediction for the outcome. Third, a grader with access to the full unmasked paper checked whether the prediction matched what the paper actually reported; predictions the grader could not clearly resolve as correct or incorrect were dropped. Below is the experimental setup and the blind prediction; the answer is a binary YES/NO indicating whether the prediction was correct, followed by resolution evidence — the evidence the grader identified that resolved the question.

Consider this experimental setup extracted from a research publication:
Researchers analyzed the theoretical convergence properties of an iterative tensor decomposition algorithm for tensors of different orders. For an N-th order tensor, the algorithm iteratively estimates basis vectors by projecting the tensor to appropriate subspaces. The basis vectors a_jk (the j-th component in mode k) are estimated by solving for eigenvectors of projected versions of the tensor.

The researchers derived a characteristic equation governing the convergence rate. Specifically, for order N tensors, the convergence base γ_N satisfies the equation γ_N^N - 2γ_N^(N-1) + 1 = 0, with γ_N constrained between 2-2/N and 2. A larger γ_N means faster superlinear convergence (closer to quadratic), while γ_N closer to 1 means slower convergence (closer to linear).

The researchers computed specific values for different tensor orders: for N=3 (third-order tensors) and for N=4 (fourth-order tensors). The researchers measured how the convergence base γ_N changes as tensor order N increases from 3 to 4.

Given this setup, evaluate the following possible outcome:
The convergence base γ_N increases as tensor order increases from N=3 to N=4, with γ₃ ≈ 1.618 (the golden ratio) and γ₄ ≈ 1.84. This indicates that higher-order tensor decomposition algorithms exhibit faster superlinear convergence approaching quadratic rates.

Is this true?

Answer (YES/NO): YES